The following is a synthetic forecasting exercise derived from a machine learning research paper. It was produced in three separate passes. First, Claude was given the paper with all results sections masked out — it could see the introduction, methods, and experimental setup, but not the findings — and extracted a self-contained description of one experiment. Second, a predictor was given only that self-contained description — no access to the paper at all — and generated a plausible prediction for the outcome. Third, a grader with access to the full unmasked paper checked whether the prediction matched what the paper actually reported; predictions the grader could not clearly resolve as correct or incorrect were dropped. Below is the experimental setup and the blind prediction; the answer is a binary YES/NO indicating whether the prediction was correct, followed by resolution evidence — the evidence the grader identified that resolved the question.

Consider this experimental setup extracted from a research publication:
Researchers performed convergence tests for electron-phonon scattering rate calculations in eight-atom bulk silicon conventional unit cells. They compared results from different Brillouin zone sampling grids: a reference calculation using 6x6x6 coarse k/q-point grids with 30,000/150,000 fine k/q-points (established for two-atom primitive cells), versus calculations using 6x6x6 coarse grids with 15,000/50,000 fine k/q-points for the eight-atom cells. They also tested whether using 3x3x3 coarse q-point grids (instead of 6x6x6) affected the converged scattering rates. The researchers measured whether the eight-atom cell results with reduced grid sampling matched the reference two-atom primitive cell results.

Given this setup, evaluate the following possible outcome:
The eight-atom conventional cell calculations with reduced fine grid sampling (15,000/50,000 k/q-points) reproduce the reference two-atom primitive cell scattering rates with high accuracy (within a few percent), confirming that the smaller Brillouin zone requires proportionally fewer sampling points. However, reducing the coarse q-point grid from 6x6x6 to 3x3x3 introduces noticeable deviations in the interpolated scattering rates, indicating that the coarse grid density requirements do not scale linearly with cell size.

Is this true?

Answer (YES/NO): NO